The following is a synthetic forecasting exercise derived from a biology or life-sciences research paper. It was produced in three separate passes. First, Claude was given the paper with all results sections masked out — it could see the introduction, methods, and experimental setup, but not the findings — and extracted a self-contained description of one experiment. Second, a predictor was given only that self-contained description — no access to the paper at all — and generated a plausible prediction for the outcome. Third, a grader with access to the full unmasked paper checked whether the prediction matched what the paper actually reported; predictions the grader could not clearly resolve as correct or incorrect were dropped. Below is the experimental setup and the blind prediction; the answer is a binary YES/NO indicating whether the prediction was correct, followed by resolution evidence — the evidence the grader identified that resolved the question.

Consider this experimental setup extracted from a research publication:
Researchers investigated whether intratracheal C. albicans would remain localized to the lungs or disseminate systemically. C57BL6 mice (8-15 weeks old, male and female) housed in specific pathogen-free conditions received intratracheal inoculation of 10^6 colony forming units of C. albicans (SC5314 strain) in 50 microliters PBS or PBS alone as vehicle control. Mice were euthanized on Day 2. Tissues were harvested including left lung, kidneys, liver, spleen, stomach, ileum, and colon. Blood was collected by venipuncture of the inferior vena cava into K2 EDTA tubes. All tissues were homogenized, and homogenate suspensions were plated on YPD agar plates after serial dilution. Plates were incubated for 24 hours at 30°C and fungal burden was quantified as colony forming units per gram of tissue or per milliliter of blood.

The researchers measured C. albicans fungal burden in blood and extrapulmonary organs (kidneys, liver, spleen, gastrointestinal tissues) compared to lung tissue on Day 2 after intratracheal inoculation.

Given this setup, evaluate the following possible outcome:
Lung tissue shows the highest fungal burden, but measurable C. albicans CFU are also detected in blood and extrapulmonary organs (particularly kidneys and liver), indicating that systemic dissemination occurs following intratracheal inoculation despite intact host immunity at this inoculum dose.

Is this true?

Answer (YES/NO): NO